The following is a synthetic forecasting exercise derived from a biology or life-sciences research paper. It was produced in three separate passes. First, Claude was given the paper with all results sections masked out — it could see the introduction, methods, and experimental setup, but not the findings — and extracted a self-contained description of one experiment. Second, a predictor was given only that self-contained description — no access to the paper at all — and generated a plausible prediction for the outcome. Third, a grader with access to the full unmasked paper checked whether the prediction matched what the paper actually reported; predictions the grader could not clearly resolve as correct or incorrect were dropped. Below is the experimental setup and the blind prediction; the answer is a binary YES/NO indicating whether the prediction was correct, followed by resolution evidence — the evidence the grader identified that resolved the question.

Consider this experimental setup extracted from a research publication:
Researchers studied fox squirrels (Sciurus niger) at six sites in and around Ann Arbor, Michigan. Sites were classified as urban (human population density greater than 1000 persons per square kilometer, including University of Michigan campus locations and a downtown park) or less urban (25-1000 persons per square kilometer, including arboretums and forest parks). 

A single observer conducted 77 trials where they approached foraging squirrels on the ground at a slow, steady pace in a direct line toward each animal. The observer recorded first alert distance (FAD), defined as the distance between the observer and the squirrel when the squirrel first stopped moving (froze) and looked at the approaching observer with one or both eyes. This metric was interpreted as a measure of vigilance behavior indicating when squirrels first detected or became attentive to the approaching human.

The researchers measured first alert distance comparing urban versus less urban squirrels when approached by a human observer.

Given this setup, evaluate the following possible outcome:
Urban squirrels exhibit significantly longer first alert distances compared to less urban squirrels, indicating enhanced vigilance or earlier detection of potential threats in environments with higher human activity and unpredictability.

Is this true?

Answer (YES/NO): NO